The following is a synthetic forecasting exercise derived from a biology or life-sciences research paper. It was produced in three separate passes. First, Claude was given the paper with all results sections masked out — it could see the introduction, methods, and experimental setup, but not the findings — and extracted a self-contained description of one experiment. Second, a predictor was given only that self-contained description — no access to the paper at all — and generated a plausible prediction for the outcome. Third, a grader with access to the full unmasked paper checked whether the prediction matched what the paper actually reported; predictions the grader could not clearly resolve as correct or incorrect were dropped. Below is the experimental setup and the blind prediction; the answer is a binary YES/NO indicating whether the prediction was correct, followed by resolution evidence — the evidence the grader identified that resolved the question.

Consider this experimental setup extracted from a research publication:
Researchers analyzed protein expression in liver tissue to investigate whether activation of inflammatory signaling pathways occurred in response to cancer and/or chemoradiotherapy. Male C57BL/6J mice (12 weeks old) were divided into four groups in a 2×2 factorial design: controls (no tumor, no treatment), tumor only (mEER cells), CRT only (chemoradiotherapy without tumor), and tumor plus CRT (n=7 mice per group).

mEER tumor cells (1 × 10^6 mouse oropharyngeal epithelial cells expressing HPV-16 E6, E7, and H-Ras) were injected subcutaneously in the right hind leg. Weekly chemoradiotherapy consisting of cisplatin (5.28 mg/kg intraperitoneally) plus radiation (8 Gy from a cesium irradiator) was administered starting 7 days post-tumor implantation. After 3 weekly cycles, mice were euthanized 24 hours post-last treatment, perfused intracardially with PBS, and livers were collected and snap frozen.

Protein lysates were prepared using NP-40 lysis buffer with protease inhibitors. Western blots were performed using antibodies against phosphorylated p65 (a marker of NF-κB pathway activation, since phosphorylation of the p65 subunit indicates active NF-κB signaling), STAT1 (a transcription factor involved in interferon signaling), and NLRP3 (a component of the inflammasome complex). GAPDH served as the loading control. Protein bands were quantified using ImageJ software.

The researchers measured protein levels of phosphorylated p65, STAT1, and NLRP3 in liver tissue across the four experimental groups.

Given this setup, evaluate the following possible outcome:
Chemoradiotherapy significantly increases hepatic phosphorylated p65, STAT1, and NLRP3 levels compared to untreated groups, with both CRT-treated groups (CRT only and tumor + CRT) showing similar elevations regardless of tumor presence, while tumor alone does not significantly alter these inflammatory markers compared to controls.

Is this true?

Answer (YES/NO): NO